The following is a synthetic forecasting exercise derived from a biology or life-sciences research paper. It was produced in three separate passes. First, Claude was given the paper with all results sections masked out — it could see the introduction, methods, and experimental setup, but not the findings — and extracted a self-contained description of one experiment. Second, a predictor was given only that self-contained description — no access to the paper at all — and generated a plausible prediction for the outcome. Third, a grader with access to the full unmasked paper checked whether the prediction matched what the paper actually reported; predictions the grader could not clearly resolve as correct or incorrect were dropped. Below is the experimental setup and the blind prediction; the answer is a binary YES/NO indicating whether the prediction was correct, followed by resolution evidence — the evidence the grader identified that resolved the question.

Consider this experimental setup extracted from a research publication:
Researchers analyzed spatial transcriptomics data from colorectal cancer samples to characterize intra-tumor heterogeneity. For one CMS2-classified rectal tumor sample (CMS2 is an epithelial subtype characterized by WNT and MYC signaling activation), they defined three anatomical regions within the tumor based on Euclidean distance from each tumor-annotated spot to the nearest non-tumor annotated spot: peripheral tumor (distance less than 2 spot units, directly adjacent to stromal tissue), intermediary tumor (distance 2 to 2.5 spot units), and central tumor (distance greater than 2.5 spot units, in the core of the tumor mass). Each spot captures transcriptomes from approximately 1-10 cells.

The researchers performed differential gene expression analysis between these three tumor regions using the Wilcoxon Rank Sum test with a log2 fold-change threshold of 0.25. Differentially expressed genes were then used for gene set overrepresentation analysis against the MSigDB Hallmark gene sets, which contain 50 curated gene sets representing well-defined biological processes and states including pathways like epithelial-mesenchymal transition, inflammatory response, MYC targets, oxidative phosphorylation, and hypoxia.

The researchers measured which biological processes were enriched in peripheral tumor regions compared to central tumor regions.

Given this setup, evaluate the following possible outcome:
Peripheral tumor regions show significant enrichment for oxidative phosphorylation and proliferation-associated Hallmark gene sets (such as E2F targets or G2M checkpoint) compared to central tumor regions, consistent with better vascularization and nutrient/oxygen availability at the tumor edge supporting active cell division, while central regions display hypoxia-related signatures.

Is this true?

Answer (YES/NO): NO